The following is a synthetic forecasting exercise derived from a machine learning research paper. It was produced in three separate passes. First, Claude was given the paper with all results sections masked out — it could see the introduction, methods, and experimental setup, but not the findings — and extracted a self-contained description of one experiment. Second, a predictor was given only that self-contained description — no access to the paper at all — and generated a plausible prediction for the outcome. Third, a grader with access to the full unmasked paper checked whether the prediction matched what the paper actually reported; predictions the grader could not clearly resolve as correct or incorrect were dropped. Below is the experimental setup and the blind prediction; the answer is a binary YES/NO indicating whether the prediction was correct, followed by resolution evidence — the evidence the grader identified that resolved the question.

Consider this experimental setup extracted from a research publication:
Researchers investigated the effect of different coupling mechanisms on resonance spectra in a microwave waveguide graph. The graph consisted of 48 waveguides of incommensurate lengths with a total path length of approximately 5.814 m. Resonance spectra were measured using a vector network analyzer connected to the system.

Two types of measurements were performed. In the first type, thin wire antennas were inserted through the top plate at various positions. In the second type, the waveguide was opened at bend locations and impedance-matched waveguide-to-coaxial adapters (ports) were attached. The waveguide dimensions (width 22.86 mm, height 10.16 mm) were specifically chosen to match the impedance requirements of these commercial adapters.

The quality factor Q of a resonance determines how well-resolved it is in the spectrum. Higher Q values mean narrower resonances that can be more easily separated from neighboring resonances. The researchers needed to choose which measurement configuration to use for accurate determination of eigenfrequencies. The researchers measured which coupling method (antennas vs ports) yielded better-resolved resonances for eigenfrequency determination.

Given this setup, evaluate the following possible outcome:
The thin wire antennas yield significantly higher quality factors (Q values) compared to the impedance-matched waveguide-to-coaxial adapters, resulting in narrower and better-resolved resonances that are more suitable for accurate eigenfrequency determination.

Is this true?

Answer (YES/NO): YES